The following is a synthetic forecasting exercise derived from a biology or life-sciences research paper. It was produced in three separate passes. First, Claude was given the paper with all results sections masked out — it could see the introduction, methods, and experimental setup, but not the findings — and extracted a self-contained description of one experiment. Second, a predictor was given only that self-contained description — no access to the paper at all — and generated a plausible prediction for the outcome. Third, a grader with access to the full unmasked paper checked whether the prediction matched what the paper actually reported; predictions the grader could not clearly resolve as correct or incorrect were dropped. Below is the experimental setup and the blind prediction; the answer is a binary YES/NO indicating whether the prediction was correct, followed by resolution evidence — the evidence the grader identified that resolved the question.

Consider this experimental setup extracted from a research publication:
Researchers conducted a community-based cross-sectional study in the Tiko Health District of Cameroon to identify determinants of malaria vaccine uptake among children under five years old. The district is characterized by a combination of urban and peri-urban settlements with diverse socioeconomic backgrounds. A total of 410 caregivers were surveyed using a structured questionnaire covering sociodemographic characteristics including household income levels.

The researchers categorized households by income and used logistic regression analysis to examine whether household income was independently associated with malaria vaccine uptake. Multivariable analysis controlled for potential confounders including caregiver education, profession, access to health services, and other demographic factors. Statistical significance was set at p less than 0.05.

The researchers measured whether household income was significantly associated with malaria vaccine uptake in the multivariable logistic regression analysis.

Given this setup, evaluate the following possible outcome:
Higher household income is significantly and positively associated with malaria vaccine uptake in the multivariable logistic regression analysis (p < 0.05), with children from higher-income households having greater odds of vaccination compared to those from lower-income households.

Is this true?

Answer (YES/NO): YES